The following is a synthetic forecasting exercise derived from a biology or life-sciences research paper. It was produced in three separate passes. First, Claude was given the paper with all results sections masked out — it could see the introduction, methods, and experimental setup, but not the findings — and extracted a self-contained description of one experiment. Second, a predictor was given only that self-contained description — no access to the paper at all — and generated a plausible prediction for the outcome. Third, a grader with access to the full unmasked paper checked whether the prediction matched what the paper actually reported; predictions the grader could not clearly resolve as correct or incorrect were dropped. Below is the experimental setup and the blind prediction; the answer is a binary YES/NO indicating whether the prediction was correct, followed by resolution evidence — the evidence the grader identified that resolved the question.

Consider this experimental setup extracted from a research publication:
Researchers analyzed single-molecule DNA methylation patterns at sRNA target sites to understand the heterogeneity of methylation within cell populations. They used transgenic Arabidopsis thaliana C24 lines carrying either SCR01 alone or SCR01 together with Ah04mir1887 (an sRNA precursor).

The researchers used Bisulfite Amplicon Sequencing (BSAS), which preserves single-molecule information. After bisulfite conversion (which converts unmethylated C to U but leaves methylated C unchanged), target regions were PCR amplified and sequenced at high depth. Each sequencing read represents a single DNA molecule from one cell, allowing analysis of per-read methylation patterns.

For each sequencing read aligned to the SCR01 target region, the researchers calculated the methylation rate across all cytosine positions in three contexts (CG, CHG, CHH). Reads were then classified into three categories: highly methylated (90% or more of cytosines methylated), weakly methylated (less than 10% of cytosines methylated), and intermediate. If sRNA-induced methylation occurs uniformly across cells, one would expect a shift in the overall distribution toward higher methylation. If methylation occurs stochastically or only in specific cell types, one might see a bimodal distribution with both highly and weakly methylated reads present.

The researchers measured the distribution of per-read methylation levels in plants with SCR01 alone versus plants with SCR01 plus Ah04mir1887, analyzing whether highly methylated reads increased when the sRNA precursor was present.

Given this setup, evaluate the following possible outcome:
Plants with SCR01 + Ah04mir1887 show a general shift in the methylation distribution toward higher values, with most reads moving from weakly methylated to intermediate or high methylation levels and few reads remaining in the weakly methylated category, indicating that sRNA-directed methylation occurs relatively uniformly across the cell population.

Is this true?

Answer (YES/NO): NO